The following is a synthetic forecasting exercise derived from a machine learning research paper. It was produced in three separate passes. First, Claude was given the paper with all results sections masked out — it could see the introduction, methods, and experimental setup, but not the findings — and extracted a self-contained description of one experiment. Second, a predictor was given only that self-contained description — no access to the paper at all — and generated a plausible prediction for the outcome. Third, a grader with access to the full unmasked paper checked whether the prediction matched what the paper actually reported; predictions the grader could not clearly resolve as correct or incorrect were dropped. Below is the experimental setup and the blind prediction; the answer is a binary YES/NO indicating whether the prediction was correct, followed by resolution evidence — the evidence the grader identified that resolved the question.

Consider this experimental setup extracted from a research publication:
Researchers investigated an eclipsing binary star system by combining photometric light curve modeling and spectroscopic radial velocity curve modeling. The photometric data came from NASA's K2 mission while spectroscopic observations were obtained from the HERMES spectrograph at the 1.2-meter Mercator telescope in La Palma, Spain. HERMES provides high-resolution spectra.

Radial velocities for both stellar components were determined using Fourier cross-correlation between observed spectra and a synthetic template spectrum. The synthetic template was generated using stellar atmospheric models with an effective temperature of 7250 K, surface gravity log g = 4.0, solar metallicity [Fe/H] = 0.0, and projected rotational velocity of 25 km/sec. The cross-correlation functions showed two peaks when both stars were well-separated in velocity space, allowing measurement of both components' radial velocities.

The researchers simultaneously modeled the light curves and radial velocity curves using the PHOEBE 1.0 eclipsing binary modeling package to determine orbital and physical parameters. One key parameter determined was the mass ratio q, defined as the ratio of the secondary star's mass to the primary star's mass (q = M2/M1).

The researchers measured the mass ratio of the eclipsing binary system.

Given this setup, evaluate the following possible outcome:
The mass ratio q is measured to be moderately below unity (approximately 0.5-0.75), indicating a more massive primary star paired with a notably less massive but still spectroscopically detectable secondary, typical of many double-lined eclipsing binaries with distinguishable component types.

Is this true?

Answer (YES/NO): NO